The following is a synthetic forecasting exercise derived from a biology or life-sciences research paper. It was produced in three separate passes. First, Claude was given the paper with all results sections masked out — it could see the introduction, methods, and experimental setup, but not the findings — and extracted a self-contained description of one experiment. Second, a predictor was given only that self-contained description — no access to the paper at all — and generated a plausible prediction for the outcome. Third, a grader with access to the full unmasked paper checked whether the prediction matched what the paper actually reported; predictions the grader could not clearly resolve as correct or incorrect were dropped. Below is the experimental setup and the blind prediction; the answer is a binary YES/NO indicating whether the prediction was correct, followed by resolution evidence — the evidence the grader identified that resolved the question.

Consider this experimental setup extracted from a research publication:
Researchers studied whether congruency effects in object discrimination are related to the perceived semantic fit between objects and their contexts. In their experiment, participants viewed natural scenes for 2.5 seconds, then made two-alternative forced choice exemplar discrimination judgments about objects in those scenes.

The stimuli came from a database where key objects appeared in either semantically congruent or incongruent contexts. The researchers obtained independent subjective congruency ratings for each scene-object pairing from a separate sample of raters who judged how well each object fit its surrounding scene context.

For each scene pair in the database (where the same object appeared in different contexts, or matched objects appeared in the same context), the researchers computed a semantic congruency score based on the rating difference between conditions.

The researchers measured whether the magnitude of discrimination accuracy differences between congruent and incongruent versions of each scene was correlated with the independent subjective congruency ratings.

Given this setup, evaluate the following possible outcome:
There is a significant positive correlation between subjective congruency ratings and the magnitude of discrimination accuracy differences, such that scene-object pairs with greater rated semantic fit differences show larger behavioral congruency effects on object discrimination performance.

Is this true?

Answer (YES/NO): NO